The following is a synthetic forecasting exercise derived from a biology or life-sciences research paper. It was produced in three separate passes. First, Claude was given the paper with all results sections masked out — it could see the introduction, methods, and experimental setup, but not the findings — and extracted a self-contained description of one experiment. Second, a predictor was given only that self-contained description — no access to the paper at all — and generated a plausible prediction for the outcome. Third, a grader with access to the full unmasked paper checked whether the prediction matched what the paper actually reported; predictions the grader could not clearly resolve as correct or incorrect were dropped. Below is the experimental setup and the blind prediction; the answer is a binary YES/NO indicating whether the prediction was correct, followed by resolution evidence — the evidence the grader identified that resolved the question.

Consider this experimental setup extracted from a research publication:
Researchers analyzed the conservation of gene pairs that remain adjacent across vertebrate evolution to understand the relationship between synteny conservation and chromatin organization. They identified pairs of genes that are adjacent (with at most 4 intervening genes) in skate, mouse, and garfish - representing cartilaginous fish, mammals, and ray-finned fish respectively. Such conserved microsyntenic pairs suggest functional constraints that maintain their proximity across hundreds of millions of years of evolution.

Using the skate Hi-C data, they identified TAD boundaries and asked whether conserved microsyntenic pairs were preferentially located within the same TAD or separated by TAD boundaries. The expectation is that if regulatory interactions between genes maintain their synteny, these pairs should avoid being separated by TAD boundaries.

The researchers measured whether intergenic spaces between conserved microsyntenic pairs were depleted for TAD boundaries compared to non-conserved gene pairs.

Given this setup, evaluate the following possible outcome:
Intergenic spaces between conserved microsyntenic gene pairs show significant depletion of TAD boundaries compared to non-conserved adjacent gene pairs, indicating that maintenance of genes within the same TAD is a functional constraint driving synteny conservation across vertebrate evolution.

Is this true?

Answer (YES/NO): YES